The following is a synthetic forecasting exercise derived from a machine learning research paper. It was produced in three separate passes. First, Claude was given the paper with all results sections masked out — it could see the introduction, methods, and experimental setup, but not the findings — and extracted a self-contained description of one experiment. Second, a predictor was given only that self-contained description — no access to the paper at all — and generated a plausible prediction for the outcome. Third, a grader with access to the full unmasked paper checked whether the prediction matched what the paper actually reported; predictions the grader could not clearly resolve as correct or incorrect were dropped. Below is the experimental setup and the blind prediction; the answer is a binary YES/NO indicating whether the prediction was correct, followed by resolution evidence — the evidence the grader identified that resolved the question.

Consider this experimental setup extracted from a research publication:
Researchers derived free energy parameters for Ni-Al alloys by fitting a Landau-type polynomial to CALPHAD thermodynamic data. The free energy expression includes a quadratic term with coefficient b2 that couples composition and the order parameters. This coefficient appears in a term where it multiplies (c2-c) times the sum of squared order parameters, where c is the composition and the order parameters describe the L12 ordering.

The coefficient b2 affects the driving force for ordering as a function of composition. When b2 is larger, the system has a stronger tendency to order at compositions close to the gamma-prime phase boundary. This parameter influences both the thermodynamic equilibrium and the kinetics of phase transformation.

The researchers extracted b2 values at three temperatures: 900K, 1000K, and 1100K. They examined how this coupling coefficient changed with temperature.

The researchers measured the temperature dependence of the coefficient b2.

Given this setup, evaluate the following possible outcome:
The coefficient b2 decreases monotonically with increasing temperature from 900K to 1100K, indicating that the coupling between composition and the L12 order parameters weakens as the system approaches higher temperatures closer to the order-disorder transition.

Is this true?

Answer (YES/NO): NO